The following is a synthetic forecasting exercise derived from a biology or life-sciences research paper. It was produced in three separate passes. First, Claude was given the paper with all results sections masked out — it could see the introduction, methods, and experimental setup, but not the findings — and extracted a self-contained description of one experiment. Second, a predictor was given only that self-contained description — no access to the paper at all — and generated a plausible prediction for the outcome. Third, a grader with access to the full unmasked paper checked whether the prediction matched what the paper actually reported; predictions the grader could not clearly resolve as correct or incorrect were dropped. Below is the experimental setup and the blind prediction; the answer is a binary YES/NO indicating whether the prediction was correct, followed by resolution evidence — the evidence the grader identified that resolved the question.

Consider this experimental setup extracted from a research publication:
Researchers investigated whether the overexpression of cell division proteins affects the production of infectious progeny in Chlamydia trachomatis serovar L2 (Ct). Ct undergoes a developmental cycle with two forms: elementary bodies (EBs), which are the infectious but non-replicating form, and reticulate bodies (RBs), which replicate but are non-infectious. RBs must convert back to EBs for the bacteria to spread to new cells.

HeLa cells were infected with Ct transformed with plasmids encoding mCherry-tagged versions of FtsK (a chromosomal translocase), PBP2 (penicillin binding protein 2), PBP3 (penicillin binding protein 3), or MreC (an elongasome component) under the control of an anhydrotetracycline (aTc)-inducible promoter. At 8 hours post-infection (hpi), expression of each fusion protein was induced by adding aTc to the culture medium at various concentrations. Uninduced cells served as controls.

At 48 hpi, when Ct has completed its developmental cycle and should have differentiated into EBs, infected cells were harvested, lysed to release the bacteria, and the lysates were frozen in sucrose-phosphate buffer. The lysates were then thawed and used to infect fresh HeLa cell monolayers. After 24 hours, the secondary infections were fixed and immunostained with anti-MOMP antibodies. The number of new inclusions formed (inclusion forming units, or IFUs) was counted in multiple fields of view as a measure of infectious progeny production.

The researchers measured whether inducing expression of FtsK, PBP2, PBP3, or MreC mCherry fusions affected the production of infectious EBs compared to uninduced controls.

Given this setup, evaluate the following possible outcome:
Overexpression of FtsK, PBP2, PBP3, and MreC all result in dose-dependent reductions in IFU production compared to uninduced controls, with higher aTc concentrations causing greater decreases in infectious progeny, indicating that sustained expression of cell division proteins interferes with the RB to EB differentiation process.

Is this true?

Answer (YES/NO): NO